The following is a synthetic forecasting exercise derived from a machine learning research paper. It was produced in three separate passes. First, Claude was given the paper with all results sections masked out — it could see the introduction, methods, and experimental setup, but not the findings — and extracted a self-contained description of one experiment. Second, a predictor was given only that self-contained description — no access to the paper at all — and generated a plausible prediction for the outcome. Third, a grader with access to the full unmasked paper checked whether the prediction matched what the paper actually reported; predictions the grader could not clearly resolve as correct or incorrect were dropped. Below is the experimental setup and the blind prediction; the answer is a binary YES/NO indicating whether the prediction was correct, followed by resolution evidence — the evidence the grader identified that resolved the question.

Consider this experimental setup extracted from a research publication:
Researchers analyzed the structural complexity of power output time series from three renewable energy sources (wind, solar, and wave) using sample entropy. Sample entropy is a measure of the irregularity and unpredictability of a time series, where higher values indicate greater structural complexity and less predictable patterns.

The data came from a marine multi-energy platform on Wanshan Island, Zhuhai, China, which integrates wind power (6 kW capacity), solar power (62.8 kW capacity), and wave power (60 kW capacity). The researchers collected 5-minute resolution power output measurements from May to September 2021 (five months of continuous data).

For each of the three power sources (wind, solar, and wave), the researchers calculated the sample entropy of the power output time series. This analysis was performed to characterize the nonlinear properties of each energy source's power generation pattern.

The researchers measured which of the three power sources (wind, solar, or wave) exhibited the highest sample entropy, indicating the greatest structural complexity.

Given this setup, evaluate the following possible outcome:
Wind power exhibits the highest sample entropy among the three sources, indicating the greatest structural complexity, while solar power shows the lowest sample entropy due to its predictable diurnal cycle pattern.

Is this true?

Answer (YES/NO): NO